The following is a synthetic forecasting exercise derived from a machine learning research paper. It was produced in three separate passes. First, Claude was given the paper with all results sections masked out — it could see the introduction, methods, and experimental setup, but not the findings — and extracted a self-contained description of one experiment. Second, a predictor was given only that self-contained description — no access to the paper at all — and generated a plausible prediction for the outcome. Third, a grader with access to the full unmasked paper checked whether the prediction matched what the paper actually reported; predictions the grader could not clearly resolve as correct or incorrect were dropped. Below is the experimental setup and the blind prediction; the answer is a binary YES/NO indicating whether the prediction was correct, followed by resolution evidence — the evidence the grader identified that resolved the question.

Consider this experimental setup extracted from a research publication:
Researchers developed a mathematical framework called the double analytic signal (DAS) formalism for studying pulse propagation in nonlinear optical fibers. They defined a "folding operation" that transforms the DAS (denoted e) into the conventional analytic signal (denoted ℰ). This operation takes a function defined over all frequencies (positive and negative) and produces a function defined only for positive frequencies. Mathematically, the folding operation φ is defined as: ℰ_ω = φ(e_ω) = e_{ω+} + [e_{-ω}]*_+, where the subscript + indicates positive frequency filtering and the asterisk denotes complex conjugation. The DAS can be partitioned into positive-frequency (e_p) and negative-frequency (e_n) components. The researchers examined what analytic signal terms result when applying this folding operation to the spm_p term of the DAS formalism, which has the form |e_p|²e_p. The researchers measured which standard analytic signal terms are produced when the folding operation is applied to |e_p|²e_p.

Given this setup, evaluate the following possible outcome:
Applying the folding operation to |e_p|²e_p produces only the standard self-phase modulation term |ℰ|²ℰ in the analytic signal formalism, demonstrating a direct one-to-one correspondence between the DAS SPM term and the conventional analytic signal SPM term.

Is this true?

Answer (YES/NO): NO